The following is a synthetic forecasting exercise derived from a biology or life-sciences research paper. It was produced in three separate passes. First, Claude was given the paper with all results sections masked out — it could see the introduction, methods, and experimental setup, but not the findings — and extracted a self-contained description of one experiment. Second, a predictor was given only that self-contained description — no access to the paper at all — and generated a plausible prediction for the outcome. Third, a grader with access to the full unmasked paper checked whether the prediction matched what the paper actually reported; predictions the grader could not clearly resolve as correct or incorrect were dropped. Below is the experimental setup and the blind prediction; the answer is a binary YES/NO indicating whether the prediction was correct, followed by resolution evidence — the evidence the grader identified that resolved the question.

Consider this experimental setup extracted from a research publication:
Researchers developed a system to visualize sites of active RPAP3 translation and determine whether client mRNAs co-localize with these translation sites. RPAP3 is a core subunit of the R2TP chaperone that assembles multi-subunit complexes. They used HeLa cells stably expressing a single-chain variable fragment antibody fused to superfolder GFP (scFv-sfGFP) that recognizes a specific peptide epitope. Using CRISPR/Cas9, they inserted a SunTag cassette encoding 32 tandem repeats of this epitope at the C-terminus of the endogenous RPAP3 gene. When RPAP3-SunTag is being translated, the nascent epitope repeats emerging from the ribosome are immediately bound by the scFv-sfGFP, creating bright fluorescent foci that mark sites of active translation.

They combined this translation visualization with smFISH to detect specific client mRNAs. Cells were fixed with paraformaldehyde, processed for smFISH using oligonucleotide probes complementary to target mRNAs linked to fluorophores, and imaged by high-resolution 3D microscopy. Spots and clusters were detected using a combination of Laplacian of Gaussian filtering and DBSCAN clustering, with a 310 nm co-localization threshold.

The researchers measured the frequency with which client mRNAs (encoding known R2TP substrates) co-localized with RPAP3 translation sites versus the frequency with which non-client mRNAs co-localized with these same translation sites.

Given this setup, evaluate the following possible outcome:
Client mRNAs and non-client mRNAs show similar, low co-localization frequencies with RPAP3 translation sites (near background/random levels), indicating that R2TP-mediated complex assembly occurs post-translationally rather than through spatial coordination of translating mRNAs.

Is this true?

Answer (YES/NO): NO